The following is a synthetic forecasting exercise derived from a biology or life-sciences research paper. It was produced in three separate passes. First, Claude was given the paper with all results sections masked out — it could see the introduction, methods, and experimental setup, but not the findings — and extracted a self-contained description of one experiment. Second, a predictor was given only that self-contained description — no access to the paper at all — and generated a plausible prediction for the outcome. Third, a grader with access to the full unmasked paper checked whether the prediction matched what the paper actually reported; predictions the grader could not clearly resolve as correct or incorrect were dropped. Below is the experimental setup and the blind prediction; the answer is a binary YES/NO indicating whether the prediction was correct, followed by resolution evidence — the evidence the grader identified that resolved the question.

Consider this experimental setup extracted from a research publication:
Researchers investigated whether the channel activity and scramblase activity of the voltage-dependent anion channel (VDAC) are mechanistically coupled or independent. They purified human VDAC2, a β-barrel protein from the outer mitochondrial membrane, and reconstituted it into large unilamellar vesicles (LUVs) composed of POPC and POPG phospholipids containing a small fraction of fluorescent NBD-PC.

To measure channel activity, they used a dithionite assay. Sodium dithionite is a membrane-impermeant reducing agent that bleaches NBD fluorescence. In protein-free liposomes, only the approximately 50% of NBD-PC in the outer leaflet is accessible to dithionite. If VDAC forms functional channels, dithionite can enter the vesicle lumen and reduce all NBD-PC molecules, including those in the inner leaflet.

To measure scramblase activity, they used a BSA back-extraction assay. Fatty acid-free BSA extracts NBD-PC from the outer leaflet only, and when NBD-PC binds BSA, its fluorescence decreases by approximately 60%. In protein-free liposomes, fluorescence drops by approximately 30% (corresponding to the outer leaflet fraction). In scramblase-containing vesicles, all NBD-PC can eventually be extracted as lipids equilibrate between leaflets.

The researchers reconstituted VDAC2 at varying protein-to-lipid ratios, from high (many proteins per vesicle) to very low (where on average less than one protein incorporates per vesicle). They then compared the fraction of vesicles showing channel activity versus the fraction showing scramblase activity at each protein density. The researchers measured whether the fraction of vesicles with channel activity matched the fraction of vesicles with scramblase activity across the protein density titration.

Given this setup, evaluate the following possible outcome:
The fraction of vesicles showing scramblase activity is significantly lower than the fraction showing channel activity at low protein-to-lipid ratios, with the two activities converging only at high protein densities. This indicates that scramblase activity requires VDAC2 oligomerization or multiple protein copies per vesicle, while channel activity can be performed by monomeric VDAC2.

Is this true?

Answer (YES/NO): NO